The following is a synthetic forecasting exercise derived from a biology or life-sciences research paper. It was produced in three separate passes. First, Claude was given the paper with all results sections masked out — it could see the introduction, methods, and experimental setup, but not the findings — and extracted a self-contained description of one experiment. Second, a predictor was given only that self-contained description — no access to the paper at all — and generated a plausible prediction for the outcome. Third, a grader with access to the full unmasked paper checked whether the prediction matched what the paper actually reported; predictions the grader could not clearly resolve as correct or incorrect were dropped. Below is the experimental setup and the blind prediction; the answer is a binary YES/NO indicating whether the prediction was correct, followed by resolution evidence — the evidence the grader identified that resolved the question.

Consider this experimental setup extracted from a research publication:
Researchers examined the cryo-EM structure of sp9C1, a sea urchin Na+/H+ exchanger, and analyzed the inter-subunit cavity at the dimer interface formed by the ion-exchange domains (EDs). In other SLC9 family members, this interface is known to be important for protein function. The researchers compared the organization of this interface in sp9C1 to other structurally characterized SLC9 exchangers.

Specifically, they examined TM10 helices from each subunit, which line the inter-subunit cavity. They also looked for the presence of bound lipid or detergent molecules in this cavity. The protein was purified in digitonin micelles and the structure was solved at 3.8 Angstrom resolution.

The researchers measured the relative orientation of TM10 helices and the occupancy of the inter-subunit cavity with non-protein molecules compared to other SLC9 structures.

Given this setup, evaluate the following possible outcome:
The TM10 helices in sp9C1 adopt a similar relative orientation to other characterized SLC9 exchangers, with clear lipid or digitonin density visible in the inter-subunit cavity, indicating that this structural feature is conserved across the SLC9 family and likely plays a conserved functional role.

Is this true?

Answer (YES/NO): NO